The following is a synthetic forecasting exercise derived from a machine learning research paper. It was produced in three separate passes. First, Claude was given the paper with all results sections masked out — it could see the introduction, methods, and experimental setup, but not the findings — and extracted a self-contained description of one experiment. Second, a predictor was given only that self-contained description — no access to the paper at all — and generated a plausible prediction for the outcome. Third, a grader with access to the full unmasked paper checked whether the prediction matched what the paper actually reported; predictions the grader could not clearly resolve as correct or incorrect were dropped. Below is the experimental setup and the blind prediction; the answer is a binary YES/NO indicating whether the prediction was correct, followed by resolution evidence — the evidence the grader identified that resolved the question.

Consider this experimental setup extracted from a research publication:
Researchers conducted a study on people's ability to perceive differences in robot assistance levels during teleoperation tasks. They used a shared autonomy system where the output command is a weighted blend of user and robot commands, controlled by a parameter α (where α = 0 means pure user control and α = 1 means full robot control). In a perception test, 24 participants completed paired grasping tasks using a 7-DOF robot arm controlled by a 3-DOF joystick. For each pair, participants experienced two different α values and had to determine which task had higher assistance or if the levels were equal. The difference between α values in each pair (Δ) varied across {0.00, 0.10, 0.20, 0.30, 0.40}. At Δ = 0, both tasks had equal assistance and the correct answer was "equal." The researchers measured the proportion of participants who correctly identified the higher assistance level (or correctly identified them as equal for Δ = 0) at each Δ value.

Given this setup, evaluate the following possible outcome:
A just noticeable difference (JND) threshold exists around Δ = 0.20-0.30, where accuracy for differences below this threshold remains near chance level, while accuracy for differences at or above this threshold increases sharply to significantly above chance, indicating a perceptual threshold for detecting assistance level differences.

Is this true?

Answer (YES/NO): NO